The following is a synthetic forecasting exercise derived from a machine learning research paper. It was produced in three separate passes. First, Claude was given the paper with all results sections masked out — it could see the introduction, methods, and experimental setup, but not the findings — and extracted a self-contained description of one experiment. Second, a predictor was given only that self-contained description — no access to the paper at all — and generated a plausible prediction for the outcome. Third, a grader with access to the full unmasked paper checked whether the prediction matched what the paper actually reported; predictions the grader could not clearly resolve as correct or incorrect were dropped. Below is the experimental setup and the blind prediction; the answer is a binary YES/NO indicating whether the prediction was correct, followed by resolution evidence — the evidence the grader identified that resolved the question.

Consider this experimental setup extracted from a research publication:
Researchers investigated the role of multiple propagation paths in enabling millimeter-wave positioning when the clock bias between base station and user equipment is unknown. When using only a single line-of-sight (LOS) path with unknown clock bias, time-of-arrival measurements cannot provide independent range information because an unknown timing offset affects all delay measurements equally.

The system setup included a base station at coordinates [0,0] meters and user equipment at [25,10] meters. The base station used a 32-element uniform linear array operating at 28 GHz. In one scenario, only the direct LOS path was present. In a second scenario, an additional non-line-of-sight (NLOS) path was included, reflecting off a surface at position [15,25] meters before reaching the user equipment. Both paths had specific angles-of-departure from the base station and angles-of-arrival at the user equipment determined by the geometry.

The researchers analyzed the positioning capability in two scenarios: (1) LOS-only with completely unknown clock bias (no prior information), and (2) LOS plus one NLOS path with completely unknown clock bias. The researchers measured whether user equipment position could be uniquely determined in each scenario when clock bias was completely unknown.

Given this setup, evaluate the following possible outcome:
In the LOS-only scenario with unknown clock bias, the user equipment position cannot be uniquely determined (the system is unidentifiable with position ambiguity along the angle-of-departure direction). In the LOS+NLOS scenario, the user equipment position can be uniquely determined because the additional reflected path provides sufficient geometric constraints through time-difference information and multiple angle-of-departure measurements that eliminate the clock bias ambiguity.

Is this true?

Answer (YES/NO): YES